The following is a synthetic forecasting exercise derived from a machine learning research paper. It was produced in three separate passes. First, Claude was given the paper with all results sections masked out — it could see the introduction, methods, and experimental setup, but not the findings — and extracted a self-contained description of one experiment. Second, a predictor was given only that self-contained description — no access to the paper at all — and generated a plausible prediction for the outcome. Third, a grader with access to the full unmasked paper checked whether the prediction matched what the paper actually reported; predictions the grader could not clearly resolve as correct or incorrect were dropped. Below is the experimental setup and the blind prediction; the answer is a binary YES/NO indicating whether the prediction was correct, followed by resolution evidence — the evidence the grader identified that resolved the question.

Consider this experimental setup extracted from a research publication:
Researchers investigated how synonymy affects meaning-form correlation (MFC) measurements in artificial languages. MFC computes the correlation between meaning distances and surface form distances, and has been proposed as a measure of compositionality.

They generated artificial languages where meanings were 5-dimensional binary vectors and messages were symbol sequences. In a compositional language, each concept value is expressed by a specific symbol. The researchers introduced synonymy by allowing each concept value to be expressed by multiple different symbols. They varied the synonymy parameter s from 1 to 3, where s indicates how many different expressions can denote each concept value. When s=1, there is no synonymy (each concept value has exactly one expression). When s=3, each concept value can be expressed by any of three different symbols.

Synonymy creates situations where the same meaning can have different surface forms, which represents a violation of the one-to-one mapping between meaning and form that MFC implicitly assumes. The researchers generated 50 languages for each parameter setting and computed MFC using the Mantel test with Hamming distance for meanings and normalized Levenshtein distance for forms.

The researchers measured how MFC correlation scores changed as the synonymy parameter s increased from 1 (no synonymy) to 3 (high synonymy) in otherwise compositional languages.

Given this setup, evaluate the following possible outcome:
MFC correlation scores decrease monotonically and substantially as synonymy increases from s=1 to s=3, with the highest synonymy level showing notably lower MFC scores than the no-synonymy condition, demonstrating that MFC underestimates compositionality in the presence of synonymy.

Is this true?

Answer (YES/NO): YES